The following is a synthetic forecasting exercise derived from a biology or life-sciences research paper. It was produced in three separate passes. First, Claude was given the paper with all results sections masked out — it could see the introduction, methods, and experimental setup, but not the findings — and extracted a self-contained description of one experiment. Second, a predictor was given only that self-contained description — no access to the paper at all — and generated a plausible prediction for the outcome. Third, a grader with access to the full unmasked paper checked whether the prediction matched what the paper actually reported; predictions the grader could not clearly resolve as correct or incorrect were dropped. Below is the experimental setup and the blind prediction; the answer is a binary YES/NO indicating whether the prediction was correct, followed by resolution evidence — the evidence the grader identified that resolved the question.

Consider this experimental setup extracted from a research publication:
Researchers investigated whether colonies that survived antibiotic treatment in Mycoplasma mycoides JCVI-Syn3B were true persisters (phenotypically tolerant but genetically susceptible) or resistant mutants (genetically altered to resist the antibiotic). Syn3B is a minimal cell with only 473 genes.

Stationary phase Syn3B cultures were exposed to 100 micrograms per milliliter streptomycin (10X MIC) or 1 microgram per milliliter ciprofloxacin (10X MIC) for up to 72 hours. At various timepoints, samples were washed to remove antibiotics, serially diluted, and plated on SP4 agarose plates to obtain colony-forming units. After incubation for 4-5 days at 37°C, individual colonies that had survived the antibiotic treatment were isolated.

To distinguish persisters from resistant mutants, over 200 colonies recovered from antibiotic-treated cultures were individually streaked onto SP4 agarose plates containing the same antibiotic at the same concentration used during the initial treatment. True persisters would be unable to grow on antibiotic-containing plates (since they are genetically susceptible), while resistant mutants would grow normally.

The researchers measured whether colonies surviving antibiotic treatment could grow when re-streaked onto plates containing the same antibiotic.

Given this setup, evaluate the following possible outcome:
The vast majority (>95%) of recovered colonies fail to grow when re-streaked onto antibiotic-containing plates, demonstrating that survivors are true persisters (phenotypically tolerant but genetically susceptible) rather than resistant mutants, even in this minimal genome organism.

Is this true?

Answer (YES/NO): YES